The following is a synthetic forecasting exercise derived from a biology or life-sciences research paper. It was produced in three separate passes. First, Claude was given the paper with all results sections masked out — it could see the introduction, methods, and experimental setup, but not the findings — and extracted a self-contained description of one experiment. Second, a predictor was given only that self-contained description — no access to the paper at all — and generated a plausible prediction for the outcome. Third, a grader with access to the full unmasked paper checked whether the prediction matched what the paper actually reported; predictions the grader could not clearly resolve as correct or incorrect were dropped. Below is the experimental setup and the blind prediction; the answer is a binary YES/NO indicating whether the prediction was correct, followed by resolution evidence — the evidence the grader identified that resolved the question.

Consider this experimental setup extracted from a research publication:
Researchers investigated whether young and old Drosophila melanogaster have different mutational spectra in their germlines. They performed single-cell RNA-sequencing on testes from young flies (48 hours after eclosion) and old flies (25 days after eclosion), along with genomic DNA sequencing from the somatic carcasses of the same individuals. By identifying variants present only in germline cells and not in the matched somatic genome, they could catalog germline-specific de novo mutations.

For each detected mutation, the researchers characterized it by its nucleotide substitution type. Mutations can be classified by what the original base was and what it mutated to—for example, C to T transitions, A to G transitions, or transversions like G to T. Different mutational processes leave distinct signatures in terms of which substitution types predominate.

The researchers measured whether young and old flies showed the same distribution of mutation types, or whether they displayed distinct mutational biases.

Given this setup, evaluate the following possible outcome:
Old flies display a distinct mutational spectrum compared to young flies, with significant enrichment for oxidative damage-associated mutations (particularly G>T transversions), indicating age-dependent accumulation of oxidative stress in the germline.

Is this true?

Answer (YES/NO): NO